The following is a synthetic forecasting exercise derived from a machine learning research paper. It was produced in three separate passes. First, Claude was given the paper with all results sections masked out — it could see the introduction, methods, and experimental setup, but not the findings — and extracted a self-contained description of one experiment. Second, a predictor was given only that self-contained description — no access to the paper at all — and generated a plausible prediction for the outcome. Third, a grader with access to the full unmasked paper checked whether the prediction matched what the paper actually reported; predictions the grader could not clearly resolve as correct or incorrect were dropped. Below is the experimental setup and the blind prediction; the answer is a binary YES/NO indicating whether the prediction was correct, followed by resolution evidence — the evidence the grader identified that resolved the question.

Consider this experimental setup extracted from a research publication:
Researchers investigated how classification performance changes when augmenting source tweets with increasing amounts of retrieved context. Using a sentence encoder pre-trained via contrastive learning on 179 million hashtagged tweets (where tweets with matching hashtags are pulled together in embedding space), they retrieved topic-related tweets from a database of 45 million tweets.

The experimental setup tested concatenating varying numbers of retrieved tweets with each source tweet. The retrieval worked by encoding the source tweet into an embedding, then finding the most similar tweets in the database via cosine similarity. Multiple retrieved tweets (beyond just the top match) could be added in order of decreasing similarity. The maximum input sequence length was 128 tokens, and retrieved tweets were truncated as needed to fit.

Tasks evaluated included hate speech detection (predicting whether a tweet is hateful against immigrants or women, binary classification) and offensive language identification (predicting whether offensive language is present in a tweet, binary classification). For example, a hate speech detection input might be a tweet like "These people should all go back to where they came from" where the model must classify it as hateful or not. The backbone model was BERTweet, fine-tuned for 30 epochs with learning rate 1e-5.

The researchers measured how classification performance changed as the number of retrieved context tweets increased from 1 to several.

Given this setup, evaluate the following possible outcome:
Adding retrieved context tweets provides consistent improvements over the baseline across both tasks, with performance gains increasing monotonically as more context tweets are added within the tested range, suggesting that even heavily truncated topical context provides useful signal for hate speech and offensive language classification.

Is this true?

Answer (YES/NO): NO